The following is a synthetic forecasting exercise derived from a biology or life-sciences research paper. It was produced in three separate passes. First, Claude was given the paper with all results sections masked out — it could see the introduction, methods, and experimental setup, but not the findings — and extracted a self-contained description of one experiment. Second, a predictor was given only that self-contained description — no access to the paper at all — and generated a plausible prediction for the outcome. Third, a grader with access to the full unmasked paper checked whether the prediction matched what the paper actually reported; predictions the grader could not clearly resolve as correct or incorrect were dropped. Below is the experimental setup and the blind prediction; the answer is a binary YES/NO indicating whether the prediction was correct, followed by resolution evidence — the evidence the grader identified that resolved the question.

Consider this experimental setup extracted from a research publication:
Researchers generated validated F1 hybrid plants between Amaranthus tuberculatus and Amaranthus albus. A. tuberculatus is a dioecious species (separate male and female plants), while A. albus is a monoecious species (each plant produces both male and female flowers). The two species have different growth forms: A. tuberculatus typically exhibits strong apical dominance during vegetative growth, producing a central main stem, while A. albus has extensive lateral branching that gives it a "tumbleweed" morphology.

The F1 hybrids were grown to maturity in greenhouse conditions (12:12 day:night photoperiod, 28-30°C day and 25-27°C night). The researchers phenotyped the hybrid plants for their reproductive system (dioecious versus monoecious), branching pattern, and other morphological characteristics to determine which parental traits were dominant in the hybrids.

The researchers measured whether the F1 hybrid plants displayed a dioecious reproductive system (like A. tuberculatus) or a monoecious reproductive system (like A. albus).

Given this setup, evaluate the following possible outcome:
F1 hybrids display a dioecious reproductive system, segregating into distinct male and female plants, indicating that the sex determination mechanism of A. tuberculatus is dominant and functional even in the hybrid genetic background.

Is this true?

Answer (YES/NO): YES